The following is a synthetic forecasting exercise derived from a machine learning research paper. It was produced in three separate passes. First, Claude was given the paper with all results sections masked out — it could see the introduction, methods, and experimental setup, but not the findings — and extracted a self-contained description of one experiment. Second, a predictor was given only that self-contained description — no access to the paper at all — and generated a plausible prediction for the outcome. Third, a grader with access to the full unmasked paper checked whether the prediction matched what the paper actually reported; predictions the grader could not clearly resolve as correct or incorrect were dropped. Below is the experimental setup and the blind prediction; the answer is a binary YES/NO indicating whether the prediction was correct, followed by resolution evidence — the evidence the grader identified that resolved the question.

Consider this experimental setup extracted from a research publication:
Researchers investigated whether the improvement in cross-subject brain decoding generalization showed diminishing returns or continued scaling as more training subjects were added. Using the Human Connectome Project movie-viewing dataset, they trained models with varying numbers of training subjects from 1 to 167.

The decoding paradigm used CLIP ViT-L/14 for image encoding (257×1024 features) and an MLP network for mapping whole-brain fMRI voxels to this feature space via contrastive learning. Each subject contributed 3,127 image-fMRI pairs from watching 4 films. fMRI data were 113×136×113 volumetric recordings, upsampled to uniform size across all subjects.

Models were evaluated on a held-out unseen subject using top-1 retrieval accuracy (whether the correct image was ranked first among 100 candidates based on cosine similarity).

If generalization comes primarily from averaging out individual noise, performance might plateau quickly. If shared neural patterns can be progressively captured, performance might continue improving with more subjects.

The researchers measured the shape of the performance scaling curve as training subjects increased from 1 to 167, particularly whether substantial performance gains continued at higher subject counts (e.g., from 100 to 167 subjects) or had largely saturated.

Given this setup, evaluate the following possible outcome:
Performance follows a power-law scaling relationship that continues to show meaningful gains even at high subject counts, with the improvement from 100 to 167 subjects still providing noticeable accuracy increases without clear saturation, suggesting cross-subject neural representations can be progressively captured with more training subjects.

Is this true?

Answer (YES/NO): YES